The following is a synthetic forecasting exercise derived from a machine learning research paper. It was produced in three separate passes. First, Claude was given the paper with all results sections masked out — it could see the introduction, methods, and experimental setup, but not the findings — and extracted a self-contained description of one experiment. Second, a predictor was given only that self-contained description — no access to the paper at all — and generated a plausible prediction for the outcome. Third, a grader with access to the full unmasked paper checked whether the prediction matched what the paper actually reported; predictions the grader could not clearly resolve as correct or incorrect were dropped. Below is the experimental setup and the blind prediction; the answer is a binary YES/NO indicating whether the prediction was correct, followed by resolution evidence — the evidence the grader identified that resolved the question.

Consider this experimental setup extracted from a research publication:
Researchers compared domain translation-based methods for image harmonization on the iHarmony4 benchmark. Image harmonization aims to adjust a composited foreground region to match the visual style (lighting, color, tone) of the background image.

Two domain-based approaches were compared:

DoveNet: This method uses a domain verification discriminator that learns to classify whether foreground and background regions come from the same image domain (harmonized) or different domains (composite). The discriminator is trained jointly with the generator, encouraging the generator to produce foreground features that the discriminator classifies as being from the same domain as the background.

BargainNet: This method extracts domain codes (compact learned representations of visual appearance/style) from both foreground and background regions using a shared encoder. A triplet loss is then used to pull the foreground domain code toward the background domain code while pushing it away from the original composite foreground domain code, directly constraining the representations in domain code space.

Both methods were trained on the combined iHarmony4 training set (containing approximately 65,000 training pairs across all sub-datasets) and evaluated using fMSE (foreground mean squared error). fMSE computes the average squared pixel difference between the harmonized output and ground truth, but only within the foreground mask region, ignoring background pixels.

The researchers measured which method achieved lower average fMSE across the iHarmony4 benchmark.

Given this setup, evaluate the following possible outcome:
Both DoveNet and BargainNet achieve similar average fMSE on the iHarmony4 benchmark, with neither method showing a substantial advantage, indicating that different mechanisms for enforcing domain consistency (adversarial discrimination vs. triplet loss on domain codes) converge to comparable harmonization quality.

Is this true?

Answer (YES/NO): NO